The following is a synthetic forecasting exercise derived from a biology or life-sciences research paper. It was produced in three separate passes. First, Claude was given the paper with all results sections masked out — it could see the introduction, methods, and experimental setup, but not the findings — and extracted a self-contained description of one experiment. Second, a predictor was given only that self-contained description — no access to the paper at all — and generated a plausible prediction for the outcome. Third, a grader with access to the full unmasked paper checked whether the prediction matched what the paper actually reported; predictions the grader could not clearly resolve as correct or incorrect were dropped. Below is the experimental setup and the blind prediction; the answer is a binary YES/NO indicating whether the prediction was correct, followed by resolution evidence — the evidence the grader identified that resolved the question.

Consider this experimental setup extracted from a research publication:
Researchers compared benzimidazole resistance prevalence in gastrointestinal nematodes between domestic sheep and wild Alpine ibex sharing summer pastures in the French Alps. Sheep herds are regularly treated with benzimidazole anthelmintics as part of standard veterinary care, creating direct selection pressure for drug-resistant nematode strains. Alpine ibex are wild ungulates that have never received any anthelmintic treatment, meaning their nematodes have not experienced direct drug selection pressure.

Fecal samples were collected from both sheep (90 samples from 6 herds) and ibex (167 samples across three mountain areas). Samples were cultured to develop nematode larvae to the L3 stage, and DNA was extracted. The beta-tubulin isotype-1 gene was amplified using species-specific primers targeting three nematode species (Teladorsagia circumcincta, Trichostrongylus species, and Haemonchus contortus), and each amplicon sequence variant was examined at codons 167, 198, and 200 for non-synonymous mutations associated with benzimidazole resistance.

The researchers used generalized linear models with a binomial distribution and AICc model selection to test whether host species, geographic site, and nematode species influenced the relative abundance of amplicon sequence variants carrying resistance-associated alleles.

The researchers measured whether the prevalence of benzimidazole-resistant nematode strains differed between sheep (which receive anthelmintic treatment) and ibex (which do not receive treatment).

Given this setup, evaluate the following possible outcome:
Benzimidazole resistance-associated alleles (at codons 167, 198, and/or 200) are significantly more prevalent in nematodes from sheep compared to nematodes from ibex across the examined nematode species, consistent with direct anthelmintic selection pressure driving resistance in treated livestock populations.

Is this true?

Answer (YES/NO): YES